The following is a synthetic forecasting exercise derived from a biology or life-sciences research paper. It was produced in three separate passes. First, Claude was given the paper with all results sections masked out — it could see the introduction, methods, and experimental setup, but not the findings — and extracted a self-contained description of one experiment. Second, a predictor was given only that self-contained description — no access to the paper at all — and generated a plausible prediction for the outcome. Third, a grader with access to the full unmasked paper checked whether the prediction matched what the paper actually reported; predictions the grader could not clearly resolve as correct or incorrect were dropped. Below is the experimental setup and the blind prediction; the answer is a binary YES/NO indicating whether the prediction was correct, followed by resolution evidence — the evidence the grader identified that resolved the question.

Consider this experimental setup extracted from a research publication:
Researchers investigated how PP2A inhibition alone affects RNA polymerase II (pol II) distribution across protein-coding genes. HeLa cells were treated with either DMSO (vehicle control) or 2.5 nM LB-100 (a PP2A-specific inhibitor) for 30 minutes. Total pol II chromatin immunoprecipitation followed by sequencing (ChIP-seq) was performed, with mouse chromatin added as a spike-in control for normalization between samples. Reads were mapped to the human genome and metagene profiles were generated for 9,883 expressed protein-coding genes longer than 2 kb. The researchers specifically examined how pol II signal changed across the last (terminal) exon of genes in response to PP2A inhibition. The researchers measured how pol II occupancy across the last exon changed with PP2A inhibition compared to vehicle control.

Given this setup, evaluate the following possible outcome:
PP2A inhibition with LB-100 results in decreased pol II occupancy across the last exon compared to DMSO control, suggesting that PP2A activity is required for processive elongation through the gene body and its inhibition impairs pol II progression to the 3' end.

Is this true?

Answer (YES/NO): NO